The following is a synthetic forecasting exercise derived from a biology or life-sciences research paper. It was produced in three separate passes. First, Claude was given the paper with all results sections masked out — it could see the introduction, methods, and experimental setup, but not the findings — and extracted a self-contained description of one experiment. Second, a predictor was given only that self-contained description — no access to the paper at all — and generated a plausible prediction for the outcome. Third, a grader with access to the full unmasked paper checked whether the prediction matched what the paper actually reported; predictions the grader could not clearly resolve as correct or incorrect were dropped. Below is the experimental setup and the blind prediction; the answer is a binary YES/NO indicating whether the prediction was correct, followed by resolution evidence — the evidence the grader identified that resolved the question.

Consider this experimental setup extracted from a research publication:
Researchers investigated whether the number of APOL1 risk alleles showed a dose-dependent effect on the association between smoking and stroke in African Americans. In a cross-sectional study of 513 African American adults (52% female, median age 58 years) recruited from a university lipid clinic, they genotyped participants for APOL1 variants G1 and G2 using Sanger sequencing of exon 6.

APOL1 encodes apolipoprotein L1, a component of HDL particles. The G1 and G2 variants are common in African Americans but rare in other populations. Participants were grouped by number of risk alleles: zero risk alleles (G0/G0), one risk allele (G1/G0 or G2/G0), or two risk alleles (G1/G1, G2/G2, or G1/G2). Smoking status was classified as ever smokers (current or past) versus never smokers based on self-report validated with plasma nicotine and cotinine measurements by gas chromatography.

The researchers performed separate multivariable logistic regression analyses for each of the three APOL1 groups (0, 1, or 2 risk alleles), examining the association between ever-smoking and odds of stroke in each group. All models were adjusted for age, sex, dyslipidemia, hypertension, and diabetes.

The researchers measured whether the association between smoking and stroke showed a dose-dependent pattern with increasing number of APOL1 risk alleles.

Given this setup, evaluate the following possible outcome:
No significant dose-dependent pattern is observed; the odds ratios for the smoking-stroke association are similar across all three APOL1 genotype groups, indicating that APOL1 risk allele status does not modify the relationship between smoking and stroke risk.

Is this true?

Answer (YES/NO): NO